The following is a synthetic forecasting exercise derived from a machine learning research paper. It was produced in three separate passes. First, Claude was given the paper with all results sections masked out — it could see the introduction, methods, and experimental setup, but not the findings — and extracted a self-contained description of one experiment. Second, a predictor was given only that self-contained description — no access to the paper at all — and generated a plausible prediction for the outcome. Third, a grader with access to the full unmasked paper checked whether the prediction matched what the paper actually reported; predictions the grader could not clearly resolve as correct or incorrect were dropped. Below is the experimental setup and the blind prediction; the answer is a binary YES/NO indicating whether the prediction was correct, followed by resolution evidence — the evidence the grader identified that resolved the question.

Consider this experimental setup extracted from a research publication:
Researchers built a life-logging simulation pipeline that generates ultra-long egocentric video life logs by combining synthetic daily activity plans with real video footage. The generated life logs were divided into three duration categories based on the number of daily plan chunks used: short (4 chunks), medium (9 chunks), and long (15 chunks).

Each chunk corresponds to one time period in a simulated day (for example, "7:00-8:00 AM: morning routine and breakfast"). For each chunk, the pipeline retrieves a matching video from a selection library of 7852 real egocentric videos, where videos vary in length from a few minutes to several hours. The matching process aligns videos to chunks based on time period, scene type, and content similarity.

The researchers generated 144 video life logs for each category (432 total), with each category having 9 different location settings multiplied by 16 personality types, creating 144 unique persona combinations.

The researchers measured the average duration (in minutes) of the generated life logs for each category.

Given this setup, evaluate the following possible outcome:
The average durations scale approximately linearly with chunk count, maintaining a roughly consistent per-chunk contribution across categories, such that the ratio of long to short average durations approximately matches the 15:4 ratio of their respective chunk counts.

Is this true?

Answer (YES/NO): YES